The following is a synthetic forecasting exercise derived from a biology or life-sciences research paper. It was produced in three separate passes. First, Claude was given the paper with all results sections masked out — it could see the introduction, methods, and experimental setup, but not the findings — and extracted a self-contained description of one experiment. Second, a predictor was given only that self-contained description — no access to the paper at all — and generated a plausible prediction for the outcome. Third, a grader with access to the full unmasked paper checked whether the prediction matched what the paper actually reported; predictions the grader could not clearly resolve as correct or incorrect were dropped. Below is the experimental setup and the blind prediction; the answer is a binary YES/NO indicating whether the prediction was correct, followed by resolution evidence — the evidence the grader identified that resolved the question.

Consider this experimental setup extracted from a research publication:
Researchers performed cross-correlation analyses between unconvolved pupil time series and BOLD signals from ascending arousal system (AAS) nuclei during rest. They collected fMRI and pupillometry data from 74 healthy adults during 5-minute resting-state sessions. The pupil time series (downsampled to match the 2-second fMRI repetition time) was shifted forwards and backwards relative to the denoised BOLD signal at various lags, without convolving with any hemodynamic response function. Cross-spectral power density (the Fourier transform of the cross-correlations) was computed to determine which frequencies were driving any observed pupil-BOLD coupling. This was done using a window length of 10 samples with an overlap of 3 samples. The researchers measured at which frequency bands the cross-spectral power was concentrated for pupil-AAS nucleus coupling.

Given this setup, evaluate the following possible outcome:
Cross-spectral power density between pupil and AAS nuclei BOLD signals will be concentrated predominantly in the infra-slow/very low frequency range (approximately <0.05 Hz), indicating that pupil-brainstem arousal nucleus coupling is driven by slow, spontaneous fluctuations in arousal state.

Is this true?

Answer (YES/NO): NO